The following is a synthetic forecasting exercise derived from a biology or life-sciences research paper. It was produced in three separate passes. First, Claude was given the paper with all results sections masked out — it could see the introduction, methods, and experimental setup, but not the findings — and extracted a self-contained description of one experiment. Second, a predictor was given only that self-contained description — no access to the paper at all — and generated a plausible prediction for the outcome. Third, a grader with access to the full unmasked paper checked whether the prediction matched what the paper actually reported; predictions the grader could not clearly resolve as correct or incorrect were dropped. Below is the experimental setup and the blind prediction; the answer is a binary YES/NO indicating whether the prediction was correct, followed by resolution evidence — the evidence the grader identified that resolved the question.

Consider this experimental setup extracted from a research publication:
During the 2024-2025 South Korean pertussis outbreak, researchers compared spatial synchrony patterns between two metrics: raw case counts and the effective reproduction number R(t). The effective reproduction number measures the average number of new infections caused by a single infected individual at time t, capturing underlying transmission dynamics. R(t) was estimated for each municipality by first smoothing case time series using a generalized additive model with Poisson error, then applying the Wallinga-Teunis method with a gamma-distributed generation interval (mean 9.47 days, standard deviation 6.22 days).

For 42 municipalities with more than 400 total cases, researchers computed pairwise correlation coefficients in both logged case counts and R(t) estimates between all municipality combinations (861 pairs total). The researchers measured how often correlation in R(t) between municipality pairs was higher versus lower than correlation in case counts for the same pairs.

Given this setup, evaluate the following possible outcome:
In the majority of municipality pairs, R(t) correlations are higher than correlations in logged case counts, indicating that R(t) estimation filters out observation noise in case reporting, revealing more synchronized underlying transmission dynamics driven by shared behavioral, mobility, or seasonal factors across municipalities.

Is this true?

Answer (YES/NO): YES